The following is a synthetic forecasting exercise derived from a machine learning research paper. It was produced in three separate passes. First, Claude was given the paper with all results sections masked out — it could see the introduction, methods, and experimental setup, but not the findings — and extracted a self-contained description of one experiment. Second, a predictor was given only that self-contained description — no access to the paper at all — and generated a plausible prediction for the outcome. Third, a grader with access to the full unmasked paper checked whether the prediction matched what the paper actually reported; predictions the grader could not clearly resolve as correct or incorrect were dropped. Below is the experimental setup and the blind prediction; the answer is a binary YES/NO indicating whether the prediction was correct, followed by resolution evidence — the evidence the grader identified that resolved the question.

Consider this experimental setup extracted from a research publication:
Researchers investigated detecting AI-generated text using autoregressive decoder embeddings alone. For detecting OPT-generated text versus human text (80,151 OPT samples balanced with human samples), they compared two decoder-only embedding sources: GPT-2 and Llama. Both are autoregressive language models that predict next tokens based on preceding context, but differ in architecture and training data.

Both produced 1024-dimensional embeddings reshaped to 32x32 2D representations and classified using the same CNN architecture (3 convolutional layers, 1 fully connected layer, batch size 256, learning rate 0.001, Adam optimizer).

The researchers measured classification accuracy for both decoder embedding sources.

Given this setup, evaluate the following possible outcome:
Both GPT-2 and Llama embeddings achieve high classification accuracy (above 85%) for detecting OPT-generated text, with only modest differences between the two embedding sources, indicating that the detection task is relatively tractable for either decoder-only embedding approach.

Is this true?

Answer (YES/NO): NO